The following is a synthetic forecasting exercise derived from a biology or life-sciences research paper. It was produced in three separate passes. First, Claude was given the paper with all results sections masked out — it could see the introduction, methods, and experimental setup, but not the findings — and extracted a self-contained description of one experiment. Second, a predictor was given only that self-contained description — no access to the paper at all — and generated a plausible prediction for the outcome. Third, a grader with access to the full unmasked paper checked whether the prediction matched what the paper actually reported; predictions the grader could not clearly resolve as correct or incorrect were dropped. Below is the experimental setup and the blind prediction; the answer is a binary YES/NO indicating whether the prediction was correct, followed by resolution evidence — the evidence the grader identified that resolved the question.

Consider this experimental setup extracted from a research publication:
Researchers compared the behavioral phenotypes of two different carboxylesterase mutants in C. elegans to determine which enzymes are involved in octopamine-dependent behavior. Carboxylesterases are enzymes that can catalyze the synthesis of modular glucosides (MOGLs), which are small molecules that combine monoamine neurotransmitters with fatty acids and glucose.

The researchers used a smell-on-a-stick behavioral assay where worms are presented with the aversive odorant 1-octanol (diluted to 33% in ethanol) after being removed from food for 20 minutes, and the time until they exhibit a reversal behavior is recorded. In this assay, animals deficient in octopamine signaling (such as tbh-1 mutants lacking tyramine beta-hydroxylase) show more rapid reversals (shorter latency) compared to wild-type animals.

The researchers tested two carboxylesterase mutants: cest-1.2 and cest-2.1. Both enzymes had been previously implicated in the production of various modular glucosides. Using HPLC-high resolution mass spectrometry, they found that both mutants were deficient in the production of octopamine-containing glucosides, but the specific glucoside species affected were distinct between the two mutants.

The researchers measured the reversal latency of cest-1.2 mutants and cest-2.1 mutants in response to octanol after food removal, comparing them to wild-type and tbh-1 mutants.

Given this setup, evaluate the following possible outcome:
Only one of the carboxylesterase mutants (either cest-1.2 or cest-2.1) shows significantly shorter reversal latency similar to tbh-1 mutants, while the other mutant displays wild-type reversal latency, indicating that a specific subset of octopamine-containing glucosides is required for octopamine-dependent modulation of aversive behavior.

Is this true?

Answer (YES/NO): YES